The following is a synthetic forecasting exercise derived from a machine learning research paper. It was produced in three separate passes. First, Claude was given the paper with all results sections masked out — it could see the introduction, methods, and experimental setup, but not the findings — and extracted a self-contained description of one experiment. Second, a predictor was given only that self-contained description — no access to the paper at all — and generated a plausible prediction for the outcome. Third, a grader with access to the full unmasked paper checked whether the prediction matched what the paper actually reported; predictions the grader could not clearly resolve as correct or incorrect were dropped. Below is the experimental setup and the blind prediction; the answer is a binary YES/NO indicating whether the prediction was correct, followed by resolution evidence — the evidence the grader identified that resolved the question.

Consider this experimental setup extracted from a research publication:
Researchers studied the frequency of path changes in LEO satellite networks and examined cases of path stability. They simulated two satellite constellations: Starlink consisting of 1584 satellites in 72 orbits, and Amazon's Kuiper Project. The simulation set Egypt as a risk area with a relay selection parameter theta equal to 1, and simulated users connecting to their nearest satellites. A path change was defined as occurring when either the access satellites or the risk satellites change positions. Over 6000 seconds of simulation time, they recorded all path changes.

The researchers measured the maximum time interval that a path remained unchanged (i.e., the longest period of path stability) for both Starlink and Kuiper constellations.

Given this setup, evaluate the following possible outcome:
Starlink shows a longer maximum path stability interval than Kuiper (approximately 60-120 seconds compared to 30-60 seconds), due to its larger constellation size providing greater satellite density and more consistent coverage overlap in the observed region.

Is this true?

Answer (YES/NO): NO